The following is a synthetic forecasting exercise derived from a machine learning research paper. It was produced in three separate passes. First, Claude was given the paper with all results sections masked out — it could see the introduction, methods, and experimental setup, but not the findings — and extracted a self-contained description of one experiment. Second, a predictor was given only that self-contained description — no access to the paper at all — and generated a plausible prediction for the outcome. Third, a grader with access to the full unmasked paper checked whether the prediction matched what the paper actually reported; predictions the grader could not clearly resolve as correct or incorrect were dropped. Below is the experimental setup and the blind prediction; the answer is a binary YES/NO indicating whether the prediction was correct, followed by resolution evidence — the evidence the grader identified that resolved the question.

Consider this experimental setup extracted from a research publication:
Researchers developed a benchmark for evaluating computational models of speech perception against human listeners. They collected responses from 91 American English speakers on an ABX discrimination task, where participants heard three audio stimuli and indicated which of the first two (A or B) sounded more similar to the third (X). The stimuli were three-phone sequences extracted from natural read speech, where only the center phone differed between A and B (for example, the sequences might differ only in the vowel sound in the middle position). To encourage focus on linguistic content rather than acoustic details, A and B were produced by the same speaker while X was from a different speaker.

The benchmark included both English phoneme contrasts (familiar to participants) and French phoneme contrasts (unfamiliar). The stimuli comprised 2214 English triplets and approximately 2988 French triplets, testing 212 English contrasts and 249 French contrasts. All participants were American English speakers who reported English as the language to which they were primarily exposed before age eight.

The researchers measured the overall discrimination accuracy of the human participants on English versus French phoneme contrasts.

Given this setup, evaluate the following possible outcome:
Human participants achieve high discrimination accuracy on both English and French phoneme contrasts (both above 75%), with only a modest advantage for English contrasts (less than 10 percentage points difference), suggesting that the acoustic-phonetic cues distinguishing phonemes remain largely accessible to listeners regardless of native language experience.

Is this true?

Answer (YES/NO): YES